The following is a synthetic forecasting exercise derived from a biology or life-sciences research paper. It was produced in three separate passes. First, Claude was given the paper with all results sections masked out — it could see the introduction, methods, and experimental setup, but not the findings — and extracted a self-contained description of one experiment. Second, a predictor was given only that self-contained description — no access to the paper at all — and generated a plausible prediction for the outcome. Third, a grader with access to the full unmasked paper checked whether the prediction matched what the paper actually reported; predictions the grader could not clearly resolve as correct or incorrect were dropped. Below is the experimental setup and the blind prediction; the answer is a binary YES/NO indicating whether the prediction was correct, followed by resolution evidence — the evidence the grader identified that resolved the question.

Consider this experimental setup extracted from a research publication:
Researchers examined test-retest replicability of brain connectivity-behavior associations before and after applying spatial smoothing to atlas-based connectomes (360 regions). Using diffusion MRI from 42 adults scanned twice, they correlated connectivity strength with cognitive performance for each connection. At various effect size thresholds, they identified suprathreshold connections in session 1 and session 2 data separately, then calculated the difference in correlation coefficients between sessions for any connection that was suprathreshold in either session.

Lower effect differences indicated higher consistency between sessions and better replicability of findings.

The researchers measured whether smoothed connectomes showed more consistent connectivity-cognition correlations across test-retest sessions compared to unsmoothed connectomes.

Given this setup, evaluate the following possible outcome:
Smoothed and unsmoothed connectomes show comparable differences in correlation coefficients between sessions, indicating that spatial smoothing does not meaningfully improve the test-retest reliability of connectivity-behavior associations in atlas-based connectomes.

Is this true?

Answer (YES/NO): NO